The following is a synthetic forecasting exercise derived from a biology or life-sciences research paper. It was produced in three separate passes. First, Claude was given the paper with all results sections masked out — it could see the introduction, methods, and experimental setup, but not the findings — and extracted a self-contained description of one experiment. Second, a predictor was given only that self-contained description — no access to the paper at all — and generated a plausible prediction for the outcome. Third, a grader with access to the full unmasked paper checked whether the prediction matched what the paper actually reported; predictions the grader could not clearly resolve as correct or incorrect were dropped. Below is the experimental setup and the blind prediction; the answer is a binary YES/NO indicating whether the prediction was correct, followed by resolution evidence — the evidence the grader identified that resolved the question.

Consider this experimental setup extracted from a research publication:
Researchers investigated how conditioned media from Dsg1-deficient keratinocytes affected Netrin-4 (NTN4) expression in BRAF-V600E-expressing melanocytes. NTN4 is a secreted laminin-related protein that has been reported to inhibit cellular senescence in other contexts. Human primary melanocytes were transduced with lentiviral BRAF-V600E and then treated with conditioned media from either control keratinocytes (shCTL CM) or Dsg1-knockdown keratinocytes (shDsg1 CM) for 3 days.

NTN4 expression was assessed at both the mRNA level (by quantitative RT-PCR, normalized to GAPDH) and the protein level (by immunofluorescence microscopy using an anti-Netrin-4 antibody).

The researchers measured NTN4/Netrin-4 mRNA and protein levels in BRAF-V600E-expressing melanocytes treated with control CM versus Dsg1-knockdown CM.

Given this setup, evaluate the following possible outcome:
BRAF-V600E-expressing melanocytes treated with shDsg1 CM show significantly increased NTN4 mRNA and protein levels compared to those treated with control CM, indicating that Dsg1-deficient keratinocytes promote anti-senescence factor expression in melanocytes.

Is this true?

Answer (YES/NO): YES